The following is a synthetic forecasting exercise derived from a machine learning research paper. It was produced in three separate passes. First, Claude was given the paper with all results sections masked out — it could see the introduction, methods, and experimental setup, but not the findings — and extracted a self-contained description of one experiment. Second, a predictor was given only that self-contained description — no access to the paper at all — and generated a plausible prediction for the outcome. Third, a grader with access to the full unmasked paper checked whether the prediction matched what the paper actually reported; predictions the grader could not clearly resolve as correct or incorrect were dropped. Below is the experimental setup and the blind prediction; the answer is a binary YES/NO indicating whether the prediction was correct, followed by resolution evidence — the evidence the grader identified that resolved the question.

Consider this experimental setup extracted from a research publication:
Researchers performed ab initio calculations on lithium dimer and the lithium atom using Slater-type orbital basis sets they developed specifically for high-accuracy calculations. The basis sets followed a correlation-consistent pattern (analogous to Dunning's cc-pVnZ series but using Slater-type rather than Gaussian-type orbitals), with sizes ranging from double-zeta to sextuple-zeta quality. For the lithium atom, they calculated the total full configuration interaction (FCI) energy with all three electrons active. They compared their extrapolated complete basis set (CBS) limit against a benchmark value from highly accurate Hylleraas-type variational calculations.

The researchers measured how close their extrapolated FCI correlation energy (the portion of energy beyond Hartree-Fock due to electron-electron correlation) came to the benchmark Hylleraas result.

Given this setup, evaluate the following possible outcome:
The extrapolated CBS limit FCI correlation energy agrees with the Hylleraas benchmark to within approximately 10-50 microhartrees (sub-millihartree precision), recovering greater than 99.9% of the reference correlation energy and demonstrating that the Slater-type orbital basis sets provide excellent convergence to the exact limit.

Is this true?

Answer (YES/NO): YES